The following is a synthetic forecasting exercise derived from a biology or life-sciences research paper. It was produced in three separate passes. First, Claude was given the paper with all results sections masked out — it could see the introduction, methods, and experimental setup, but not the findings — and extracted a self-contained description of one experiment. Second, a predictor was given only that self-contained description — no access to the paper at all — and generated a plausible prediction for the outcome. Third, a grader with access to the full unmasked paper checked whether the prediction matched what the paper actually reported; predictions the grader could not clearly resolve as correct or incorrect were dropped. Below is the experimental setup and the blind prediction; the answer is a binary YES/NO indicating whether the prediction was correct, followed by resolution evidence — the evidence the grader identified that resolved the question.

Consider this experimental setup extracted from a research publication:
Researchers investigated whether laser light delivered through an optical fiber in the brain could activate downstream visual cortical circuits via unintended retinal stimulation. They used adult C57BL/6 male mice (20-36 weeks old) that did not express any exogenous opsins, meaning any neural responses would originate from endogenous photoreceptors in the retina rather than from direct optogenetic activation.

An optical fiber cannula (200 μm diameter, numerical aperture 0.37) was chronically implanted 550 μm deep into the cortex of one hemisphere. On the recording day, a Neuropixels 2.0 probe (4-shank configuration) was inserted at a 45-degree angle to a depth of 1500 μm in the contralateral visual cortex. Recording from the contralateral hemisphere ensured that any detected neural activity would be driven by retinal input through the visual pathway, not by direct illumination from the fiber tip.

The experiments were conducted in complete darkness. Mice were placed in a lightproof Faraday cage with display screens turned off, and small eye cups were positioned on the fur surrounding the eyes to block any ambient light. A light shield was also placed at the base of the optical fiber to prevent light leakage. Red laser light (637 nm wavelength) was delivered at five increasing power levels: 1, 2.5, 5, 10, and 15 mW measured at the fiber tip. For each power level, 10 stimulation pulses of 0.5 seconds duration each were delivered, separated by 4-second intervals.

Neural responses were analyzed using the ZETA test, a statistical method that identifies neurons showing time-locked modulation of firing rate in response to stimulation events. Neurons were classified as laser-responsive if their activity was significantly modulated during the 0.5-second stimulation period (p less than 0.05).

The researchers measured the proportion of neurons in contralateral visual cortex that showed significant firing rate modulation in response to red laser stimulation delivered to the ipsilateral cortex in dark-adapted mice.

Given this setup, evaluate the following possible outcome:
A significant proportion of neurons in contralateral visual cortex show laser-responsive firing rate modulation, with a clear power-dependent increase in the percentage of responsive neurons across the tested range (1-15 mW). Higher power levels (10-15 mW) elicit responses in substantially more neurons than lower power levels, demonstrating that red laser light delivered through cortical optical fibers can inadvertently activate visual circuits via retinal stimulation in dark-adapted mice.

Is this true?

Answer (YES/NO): YES